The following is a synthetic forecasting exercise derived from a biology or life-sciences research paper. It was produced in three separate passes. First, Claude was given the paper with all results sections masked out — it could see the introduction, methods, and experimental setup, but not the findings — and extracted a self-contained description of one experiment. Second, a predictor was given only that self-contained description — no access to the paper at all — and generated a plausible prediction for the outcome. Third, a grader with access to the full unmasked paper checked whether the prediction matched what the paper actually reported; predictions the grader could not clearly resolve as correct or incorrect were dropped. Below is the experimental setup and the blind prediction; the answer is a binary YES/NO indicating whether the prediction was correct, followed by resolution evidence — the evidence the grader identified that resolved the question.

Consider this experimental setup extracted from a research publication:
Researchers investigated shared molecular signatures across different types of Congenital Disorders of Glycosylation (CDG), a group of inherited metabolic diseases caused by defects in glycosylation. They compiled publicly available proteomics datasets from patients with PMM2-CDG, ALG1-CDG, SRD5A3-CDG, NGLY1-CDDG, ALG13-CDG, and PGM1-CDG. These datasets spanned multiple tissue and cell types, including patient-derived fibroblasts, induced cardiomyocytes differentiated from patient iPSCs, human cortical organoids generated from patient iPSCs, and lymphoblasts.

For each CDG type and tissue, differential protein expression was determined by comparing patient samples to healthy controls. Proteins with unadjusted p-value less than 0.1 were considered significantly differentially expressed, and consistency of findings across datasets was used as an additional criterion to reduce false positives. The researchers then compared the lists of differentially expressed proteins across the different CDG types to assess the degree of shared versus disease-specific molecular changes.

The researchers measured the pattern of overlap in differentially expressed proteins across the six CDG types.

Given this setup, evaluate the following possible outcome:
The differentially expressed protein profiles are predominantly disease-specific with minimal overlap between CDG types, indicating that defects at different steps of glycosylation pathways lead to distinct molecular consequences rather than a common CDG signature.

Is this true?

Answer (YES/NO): NO